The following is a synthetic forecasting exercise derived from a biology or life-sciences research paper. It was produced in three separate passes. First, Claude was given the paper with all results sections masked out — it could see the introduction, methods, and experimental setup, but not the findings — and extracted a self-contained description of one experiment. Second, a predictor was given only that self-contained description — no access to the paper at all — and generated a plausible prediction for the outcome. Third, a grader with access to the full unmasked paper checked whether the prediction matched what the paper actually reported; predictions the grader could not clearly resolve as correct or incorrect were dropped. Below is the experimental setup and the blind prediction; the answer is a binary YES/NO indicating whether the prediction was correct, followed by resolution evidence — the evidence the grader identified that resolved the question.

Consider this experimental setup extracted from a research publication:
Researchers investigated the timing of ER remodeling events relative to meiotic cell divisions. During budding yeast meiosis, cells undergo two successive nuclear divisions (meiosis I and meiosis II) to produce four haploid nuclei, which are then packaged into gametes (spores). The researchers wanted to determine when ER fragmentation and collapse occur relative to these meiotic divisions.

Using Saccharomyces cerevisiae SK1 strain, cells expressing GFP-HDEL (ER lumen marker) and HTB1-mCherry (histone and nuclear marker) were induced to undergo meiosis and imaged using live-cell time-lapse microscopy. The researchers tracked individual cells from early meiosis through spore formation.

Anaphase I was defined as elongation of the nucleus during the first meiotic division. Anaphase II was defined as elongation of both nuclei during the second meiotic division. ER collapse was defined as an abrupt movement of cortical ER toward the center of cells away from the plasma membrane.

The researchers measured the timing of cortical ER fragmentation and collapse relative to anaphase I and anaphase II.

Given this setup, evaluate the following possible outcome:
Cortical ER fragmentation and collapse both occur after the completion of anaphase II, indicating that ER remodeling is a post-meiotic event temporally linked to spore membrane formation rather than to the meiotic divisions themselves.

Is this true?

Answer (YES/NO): NO